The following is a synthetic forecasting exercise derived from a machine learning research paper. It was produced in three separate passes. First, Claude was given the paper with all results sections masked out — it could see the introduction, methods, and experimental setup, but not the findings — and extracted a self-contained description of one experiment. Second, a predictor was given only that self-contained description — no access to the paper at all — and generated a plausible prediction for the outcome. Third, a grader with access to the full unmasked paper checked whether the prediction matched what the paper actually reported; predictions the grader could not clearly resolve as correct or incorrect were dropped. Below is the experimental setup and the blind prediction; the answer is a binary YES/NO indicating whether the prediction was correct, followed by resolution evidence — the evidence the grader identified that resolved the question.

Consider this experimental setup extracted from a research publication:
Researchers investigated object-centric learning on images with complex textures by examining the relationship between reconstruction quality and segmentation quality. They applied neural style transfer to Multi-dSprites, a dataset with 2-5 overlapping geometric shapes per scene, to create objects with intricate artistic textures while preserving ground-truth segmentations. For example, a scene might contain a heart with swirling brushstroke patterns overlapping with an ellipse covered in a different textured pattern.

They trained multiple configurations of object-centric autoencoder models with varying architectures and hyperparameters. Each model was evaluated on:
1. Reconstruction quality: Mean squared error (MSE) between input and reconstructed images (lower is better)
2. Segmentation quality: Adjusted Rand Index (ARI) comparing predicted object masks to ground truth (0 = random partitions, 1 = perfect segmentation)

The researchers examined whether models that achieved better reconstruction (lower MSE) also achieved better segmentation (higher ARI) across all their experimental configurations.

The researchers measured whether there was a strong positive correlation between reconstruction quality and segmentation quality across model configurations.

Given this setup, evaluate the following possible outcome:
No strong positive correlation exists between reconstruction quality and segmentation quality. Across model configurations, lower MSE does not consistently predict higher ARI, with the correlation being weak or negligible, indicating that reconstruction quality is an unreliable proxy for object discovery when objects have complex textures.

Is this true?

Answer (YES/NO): YES